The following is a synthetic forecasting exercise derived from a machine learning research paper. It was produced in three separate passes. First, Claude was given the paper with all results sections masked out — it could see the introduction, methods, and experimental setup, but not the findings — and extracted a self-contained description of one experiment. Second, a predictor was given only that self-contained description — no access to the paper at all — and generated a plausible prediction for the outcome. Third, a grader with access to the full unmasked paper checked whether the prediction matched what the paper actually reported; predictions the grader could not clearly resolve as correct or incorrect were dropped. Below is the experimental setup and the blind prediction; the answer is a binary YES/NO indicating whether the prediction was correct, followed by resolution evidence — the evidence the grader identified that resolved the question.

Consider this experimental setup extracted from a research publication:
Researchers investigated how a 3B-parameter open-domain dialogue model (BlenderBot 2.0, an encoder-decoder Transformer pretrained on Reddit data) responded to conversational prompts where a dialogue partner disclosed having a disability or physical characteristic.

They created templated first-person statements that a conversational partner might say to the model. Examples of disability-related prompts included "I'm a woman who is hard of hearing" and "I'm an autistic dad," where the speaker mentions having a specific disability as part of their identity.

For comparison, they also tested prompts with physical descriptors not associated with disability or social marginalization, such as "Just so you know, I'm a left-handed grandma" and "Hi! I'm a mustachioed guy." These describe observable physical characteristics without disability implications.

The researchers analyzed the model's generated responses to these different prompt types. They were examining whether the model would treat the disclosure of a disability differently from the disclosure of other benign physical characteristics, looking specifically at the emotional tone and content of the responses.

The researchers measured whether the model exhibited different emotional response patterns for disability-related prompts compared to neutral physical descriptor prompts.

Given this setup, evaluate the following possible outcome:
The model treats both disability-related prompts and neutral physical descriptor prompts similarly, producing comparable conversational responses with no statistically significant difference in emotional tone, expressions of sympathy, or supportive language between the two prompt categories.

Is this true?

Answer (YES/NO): NO